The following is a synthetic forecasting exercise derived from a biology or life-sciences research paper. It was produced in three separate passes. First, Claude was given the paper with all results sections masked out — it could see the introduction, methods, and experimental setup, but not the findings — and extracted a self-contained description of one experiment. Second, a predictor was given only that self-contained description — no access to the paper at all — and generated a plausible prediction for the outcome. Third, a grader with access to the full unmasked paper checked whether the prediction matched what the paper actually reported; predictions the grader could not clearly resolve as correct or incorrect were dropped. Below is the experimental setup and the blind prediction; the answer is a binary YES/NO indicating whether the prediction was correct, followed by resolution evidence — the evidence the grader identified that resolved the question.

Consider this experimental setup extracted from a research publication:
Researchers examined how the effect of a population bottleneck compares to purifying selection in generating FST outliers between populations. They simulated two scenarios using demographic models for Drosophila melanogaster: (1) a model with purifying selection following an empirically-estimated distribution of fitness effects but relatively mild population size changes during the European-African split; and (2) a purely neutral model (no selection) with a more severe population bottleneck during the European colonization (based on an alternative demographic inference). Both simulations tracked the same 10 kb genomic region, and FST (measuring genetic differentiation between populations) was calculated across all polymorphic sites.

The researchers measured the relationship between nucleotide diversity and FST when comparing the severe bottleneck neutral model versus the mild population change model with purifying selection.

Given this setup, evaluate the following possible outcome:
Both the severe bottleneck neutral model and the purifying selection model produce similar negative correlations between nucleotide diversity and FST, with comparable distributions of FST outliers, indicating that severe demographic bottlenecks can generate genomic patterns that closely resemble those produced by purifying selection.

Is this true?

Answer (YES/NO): NO